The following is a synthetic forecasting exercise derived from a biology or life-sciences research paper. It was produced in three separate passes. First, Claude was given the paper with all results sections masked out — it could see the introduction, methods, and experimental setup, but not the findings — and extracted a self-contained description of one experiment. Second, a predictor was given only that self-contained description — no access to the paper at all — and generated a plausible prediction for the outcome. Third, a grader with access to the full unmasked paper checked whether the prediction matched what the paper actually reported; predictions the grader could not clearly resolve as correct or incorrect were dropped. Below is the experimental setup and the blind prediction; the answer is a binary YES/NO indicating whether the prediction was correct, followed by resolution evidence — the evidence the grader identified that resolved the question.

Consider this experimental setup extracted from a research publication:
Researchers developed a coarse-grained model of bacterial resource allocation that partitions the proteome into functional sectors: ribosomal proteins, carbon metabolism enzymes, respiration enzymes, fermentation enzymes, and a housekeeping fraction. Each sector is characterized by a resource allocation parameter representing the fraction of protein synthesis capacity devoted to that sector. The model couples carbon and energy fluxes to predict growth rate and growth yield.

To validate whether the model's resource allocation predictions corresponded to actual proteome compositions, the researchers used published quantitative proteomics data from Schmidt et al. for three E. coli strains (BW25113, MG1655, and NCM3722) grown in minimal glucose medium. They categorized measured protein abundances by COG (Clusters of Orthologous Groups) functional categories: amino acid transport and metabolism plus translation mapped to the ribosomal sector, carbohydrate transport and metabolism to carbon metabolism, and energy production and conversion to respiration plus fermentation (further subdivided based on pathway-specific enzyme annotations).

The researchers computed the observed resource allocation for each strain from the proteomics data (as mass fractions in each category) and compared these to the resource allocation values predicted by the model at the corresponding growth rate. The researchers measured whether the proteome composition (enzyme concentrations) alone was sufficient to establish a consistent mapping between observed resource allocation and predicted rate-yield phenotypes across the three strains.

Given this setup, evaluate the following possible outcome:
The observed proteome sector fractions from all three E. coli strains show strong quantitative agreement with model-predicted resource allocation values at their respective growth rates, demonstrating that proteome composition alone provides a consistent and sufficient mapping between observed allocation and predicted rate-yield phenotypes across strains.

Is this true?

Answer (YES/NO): NO